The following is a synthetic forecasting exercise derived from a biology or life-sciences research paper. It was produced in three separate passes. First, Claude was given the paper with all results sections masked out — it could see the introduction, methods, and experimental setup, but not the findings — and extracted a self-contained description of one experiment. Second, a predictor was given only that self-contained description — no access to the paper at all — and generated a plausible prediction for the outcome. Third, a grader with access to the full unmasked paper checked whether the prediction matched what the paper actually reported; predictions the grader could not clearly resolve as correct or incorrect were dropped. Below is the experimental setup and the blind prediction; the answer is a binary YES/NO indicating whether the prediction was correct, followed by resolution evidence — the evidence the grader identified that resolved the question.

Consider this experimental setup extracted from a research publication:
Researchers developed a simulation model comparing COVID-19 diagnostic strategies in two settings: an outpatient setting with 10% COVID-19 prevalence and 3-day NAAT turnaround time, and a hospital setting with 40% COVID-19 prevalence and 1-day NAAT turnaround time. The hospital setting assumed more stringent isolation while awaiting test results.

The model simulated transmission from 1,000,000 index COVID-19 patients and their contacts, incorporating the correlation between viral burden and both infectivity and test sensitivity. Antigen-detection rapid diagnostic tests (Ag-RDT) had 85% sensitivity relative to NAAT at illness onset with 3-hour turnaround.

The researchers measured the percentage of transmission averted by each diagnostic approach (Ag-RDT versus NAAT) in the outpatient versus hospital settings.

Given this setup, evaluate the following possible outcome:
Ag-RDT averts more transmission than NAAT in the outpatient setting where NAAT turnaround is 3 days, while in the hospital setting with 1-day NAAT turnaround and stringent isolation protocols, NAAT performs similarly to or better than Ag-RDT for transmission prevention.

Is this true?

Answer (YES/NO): YES